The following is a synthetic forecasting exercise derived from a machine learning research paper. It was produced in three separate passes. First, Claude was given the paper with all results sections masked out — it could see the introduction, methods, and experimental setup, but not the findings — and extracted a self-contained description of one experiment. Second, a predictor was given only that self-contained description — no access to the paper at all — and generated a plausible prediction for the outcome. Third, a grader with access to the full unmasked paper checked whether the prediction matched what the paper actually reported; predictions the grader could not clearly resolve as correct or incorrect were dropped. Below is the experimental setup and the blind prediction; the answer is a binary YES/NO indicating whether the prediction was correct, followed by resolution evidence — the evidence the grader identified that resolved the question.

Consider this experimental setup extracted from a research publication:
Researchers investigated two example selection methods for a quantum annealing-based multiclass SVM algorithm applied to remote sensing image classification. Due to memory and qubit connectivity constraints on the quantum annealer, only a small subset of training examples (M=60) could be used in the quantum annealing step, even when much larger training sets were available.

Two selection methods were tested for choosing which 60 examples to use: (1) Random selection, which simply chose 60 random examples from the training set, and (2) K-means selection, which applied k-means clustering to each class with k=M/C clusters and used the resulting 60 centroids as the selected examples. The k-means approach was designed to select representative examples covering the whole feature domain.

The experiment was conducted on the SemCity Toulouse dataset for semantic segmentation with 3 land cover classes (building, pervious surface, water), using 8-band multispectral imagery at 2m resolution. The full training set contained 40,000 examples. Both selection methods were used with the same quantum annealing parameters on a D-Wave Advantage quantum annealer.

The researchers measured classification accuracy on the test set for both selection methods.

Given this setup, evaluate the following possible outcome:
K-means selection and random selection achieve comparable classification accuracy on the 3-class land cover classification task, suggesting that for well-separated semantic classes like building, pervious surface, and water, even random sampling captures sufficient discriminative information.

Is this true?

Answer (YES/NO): NO